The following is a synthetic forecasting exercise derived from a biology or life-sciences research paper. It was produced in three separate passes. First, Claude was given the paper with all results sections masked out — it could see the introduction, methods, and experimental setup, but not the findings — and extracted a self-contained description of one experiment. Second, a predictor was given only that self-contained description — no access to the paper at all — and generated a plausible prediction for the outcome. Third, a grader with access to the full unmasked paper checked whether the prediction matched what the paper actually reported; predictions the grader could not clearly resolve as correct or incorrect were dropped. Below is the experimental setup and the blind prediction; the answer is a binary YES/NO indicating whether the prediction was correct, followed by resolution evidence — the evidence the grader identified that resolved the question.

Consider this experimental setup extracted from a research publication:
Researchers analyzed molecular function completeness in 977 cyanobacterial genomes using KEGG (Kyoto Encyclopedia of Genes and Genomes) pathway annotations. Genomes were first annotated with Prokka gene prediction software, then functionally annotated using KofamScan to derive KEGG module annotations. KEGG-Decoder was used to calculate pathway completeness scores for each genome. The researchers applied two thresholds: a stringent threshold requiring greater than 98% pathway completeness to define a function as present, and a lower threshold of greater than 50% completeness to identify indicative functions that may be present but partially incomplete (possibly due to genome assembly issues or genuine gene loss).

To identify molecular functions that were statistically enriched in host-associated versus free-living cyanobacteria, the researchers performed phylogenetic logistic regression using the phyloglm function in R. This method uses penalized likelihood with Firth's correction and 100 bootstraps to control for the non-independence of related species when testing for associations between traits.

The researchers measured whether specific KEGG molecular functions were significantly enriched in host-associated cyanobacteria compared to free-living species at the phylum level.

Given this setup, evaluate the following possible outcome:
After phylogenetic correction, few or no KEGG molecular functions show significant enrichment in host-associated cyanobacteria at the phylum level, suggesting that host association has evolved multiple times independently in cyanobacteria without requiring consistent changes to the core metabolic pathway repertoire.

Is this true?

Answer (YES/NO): NO